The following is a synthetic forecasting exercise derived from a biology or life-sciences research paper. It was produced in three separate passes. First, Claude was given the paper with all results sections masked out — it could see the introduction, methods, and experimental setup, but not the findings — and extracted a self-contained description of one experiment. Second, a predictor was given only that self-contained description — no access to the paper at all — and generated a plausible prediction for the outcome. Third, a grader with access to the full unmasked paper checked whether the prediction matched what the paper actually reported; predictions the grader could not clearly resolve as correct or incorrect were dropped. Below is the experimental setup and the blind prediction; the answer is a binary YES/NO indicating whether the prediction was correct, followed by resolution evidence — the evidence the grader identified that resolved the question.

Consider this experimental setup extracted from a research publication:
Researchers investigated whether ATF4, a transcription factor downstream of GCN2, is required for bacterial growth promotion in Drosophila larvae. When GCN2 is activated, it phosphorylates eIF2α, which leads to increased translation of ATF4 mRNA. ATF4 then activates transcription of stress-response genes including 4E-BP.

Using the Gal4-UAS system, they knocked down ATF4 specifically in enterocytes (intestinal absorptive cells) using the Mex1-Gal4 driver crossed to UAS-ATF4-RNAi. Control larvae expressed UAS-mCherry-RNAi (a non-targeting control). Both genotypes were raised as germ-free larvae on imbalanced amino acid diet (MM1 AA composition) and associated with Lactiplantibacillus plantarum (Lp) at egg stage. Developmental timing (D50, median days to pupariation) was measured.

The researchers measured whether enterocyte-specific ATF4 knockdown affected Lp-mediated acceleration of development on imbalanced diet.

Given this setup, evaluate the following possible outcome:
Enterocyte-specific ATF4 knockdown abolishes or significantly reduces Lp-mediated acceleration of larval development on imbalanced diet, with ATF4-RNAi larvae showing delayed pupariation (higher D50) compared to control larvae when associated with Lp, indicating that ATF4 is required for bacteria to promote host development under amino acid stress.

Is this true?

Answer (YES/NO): NO